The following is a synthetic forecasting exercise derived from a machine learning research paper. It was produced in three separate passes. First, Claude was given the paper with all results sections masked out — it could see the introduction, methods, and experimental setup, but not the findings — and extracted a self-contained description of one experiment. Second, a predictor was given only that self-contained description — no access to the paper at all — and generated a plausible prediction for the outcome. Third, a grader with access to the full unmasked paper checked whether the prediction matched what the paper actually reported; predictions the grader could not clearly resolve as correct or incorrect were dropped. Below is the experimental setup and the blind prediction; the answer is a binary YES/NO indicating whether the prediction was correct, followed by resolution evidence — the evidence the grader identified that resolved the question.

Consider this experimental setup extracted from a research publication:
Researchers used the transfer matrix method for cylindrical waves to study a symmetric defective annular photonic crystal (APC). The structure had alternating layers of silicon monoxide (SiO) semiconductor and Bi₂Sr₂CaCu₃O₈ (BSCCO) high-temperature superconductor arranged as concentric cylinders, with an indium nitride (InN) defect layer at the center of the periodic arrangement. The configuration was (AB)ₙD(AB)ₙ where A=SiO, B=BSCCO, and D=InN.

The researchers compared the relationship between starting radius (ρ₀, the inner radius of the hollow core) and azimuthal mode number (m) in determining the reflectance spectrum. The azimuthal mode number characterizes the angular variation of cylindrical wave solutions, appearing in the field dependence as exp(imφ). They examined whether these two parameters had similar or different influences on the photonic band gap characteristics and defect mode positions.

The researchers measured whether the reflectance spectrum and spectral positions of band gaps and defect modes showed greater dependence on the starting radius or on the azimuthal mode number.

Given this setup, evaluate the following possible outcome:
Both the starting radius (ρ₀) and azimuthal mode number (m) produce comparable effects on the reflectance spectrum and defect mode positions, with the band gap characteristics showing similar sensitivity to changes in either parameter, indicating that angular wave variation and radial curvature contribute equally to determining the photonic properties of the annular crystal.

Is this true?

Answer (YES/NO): NO